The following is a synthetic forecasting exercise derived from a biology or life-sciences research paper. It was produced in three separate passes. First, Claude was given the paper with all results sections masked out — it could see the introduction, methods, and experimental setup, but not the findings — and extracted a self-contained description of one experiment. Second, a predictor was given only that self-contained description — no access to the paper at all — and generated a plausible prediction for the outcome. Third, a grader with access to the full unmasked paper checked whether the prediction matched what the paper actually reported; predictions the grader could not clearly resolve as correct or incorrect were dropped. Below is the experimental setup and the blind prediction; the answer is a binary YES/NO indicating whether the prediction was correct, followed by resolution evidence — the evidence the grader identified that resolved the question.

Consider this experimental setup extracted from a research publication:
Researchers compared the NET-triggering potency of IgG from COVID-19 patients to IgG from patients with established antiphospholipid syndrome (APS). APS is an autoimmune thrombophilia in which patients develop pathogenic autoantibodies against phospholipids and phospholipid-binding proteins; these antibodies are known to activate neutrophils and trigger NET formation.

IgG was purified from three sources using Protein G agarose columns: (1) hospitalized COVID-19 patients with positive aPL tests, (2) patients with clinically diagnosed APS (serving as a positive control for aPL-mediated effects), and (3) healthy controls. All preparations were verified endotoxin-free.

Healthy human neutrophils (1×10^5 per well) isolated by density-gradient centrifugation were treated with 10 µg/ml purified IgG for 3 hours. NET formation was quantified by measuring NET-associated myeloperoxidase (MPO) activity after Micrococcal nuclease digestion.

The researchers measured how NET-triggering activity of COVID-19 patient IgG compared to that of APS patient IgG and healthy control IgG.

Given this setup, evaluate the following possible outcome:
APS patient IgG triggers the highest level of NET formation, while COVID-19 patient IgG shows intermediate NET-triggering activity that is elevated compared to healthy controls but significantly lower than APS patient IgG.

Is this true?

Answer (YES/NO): NO